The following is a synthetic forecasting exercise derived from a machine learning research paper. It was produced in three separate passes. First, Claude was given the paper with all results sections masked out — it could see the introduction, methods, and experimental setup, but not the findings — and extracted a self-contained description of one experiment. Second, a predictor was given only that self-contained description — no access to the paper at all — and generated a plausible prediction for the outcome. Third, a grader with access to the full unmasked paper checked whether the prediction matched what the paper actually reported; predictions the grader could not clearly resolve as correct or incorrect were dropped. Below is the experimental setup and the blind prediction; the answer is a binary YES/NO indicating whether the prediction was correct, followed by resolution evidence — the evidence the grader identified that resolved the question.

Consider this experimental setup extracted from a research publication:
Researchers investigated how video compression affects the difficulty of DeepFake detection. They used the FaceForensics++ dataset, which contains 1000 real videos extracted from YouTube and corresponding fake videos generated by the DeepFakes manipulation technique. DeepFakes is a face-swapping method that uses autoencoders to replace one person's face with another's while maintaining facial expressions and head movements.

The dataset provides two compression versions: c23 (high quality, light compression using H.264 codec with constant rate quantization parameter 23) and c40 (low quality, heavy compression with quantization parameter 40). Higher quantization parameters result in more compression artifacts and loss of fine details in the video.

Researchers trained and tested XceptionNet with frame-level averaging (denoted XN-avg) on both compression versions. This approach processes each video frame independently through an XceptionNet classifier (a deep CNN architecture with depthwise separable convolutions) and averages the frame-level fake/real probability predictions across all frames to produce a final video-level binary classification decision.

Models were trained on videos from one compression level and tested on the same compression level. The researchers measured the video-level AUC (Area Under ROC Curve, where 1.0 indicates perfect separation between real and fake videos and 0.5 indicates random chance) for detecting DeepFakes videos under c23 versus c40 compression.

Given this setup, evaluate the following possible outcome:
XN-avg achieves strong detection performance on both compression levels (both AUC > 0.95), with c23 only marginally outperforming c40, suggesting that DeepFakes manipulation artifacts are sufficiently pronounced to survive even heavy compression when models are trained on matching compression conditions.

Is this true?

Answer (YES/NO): YES